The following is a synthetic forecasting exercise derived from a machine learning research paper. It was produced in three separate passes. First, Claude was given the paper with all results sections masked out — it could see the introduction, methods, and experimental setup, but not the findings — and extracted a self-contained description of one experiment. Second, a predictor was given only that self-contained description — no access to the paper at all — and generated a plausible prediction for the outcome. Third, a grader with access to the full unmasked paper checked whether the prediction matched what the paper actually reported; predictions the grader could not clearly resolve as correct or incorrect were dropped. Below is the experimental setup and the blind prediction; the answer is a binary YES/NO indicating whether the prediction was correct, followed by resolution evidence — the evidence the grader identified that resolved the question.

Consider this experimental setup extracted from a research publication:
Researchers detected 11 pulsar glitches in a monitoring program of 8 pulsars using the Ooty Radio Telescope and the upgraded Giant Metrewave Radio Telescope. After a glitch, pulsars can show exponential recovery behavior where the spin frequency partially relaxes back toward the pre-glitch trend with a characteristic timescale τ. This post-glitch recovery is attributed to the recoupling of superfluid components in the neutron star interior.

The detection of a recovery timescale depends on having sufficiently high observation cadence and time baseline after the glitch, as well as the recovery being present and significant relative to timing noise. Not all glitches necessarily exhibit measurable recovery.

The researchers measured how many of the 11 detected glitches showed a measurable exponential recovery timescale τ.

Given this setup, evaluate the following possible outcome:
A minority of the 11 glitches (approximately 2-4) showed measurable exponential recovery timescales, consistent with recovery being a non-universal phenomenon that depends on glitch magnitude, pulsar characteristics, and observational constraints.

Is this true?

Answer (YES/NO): NO